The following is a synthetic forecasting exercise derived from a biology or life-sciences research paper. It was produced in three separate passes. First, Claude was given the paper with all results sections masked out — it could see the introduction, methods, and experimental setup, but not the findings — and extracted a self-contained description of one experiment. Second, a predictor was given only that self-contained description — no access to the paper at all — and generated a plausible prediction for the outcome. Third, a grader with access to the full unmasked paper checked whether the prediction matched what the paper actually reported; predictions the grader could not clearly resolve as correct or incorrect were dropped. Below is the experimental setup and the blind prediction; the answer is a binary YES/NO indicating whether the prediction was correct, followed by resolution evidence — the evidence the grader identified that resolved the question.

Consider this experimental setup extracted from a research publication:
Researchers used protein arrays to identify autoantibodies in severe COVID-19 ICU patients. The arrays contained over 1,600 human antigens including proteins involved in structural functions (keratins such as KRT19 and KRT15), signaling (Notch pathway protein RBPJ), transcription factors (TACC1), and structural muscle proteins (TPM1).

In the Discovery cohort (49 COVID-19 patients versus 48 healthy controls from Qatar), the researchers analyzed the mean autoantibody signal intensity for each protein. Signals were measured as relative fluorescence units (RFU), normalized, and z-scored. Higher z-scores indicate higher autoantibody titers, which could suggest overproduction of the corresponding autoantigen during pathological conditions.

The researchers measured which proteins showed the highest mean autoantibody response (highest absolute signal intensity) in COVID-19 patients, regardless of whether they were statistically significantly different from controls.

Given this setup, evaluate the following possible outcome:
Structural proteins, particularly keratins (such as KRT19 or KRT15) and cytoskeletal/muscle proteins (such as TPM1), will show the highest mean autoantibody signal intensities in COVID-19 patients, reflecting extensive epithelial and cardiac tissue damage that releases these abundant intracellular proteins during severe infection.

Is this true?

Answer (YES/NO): NO